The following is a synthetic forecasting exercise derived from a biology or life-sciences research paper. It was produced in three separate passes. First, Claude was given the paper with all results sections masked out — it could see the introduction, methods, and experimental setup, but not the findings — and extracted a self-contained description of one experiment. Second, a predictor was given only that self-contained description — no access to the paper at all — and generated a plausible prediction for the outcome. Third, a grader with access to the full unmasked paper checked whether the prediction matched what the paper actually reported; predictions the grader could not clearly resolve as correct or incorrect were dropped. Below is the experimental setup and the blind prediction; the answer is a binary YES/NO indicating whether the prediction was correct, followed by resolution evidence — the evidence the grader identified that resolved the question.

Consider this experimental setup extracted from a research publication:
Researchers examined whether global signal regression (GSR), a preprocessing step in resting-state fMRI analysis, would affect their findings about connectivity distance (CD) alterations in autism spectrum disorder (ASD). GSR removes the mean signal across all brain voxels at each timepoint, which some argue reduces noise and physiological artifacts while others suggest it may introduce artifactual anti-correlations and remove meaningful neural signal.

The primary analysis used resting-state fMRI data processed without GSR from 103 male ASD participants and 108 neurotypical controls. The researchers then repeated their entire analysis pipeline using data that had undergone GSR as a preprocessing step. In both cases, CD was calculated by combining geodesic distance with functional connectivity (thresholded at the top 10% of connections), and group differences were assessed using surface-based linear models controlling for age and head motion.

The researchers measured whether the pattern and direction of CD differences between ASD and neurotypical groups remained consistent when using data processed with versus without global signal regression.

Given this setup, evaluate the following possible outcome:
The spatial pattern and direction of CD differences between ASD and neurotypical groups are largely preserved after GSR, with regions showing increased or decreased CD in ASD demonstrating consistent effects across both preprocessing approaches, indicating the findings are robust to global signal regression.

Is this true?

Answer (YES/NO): YES